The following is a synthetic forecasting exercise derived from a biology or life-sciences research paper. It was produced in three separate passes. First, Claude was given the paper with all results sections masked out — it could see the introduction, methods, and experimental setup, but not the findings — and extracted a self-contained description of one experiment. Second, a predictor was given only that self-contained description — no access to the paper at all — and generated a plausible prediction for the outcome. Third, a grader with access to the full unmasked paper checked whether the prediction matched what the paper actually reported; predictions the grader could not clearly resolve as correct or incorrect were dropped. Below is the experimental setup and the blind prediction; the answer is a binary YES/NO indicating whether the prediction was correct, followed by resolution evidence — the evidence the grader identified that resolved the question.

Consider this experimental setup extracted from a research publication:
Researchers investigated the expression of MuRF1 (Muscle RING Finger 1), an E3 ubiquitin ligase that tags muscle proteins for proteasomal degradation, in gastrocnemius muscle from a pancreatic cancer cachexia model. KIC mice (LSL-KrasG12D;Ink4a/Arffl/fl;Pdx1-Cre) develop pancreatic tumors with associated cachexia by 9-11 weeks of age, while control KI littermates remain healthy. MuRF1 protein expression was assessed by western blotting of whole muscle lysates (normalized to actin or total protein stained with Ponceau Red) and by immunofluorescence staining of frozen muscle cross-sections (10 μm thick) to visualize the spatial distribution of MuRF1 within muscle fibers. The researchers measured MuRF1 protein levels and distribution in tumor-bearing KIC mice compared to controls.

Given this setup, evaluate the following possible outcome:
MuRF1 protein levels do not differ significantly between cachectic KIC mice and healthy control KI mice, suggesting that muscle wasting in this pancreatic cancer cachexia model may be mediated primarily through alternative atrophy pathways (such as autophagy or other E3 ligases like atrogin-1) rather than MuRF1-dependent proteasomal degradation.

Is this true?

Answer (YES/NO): NO